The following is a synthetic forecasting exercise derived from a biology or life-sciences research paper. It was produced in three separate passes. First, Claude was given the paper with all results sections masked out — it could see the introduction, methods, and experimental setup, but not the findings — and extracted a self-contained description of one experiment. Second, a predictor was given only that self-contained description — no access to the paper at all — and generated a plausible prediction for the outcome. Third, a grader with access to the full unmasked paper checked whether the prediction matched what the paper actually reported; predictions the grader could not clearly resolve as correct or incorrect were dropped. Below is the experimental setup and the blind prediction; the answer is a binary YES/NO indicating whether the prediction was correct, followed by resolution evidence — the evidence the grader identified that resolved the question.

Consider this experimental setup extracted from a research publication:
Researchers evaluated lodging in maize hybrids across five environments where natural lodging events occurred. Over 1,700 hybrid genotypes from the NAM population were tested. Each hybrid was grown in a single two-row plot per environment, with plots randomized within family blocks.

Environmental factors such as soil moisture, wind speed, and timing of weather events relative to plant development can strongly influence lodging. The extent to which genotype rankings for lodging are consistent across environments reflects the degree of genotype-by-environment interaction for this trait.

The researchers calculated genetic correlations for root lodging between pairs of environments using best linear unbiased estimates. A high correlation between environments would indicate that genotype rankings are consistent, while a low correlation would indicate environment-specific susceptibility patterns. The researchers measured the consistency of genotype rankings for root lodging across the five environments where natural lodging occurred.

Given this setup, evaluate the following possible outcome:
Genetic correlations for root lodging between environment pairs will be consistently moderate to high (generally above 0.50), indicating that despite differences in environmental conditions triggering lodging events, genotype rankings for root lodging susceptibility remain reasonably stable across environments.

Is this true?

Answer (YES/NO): NO